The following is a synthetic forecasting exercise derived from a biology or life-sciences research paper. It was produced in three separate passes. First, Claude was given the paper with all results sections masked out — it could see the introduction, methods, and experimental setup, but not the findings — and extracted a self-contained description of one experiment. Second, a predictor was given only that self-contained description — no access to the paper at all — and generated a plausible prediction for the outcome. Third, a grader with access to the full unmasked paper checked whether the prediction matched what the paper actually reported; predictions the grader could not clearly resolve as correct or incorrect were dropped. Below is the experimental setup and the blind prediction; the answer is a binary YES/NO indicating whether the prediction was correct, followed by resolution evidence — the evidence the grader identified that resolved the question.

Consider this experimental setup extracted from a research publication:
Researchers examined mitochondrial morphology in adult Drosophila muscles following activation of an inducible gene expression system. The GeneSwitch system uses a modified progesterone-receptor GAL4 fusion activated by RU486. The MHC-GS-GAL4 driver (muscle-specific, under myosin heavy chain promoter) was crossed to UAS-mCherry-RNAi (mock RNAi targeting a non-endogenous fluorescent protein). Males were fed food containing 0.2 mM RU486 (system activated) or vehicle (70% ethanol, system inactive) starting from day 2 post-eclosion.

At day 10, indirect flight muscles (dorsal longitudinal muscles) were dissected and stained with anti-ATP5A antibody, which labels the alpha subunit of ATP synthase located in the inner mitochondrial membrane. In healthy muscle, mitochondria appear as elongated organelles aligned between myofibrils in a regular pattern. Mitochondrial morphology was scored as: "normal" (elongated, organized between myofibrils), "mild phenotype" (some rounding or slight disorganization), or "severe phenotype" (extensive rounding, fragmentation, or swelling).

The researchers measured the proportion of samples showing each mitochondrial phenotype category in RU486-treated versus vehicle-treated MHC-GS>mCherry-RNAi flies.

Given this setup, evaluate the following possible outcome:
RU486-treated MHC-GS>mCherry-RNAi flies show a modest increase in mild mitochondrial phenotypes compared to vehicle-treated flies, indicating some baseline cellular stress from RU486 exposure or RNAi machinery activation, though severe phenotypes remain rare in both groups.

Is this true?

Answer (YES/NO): NO